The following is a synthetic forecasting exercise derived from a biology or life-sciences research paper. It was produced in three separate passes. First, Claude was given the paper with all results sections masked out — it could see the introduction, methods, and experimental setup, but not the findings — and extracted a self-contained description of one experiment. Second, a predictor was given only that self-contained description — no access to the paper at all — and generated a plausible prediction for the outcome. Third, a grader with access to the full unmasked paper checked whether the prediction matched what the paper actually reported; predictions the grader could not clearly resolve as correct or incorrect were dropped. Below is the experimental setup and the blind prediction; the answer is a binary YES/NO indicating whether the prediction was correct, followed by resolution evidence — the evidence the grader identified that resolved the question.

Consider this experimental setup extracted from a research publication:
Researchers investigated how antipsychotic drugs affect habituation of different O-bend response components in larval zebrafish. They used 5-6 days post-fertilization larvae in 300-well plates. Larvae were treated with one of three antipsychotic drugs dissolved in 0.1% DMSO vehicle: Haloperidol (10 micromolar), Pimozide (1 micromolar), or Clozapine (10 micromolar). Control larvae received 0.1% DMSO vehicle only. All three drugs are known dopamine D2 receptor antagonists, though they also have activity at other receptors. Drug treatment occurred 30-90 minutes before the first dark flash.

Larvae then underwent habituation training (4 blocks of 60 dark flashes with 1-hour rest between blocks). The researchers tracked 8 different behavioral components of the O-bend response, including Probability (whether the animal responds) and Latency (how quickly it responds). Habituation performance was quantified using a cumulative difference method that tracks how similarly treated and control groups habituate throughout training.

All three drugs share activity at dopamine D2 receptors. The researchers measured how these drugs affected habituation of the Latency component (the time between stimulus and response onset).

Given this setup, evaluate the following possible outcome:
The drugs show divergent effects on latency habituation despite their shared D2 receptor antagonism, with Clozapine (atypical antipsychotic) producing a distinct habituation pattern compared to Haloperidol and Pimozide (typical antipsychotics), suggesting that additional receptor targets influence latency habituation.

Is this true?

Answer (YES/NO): NO